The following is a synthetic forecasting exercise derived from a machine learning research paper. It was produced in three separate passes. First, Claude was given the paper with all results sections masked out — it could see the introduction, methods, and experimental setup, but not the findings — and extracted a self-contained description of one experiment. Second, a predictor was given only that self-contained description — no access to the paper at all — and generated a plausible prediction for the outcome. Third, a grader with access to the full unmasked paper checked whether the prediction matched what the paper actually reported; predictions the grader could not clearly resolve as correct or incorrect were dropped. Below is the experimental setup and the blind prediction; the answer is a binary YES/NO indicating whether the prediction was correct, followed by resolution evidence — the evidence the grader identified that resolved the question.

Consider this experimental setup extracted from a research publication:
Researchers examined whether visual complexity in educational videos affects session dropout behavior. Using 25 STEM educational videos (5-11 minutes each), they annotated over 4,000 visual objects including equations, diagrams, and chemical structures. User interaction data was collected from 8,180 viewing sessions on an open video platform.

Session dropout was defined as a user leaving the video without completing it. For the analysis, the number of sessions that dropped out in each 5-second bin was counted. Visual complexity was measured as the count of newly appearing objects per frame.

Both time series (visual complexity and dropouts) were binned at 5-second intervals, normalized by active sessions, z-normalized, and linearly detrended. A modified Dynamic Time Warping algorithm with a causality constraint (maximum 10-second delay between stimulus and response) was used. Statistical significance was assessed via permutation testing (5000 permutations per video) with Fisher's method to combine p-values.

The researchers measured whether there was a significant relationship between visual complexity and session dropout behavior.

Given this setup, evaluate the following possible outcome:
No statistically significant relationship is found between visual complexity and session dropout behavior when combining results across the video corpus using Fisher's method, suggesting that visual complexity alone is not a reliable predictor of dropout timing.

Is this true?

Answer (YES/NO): YES